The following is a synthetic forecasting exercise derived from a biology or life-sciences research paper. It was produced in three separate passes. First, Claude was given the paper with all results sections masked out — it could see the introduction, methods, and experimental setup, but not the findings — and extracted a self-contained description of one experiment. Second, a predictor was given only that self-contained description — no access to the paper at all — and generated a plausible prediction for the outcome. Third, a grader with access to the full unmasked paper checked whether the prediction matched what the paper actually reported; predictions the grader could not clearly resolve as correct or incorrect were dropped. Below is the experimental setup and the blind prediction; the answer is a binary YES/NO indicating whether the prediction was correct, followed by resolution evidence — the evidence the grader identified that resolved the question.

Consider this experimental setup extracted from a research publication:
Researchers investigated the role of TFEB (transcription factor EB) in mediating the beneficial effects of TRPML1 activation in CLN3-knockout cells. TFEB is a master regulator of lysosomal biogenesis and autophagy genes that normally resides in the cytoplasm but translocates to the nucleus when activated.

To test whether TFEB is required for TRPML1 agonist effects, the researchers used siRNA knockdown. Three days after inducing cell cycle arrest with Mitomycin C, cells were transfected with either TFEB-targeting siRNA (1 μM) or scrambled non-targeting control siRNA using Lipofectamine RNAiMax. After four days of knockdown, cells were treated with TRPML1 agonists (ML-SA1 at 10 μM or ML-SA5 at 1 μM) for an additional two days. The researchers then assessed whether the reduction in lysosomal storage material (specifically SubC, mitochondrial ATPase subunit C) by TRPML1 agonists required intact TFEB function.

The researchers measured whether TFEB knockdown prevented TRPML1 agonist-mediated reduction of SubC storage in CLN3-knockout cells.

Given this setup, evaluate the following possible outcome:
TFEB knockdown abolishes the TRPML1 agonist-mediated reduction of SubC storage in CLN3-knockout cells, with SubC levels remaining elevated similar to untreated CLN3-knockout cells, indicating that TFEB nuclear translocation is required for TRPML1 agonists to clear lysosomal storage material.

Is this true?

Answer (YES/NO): NO